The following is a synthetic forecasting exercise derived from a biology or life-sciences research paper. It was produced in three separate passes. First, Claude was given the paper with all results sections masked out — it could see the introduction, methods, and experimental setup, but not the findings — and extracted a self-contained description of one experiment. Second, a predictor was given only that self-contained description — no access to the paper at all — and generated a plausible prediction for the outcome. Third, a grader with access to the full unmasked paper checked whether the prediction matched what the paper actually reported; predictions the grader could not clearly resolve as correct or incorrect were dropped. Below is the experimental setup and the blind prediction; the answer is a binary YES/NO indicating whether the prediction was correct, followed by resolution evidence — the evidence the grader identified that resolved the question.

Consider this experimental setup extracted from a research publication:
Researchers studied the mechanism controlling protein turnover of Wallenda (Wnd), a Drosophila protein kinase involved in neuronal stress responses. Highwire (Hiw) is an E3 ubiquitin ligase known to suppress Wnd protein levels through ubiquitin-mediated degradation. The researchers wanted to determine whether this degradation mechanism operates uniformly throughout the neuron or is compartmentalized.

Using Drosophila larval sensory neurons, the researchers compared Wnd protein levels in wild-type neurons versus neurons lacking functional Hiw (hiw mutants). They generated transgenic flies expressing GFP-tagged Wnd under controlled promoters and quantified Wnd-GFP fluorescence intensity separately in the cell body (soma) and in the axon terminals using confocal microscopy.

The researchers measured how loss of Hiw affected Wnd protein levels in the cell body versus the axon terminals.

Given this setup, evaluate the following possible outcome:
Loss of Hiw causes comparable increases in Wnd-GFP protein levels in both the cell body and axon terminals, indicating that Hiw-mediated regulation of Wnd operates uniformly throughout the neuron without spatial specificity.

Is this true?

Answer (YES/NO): NO